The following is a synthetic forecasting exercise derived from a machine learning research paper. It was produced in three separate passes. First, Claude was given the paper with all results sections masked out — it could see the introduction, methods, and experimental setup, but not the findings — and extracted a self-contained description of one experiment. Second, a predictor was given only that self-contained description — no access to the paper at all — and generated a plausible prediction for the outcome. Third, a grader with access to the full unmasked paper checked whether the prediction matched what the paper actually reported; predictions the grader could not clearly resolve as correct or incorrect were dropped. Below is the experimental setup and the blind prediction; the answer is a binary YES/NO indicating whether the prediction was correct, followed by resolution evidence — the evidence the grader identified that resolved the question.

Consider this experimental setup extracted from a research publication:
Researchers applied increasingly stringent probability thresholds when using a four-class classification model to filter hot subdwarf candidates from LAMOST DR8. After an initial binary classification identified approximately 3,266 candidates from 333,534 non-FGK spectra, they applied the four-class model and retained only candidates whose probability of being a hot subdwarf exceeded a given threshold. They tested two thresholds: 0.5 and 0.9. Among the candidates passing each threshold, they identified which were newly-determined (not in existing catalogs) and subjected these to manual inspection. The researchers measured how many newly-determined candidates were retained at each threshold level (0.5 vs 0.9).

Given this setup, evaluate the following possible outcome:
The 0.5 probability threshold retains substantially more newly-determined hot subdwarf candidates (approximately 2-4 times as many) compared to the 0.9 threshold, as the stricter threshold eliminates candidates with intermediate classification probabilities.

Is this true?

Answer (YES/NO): NO